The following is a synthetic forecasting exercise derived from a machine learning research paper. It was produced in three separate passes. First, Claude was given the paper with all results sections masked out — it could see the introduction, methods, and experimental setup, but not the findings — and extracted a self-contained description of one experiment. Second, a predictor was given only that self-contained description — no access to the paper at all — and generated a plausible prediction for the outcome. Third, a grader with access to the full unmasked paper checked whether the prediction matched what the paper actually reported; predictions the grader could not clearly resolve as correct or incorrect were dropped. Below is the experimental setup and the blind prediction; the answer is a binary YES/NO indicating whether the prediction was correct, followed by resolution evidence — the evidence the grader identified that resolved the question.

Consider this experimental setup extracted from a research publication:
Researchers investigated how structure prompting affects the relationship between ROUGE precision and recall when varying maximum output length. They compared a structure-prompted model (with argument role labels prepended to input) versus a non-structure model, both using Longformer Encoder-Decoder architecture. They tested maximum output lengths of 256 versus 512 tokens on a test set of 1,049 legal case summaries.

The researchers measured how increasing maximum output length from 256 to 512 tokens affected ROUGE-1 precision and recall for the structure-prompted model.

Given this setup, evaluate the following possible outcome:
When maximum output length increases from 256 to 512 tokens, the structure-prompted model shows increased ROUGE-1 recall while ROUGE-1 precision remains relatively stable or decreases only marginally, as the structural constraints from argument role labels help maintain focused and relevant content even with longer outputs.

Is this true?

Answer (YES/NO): NO